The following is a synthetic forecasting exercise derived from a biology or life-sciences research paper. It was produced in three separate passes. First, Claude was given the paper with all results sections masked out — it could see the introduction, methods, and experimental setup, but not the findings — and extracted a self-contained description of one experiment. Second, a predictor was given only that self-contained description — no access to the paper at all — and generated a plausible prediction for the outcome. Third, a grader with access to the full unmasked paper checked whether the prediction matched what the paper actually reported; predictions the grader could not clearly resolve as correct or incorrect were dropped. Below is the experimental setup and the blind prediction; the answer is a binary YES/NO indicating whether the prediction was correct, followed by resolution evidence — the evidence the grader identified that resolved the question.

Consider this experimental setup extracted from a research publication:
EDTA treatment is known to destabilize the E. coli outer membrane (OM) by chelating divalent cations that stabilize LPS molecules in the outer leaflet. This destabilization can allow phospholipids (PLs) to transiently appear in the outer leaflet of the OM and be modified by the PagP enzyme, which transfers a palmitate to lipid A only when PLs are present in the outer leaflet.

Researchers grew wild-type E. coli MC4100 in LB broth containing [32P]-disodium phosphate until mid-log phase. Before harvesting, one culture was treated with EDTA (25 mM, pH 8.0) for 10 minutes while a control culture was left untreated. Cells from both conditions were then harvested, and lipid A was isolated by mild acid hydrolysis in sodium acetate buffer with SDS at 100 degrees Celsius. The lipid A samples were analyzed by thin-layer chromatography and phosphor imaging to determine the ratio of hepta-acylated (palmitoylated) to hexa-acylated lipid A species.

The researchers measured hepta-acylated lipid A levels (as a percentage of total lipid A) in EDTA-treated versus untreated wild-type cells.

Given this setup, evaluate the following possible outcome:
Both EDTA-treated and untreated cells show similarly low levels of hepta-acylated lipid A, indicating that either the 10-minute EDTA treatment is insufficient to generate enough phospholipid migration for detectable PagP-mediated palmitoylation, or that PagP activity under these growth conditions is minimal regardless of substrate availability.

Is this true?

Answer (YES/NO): NO